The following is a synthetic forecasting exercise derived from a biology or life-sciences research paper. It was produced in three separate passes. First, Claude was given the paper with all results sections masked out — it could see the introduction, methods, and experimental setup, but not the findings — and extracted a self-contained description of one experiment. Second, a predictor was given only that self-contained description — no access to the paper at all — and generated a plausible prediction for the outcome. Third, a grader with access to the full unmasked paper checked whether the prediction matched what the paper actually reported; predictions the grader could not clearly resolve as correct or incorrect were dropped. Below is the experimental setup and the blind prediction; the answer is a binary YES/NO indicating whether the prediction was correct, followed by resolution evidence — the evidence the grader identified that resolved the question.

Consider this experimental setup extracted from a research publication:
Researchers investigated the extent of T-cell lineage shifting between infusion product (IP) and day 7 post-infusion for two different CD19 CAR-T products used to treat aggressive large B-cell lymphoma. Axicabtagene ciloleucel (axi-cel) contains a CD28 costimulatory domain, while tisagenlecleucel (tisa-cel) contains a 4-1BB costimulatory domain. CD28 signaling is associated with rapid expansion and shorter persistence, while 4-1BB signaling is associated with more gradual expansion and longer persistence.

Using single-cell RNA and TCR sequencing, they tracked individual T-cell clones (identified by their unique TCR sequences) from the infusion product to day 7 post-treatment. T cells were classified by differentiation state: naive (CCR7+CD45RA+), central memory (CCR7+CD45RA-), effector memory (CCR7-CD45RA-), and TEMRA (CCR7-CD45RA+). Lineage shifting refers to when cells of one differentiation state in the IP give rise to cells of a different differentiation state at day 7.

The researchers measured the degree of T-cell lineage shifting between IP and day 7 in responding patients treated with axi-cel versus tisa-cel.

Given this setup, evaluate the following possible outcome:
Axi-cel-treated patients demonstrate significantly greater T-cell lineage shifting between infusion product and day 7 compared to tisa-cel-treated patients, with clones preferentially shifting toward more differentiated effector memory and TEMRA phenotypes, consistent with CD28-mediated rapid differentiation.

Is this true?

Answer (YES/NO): NO